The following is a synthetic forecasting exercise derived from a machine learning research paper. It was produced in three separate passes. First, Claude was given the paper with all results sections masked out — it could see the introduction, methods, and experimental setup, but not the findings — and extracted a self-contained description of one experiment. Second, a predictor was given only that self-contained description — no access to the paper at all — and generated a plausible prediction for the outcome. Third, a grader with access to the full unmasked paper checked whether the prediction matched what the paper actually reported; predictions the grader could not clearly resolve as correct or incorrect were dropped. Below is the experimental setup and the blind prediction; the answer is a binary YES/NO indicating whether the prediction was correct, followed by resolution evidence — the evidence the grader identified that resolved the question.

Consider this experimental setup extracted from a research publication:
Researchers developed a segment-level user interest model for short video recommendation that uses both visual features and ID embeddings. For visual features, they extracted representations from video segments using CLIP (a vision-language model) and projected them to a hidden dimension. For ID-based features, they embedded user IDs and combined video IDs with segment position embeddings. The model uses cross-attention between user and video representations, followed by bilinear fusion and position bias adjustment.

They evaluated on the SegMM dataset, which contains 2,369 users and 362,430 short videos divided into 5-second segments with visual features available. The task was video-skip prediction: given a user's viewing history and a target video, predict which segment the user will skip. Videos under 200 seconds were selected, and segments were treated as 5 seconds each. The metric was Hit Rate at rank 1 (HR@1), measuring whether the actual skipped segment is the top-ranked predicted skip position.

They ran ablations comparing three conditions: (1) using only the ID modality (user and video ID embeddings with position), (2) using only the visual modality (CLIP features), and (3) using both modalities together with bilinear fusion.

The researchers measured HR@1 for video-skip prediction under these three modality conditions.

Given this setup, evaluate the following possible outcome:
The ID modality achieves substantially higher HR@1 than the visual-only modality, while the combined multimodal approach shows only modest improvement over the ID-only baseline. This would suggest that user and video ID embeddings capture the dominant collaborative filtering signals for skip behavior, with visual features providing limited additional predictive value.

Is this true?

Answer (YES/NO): NO